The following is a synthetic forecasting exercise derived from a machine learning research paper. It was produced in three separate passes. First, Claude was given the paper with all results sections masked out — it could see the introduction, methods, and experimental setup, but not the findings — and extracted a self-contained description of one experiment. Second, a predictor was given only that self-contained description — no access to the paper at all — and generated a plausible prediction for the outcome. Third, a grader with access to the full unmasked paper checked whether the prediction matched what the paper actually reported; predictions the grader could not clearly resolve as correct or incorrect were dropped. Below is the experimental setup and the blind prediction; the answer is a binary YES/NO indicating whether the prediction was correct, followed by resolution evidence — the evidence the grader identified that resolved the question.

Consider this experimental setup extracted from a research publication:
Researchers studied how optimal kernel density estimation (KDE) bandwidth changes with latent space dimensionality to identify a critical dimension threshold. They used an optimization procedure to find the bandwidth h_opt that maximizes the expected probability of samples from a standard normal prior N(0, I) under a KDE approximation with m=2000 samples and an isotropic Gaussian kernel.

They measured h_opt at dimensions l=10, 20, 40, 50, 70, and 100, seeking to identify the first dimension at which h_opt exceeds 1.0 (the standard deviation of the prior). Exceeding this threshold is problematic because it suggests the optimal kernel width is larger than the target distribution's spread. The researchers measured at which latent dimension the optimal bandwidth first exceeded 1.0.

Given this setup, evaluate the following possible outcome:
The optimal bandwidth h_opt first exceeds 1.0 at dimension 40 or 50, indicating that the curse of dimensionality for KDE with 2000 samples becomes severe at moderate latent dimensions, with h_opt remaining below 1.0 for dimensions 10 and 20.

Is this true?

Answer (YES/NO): YES